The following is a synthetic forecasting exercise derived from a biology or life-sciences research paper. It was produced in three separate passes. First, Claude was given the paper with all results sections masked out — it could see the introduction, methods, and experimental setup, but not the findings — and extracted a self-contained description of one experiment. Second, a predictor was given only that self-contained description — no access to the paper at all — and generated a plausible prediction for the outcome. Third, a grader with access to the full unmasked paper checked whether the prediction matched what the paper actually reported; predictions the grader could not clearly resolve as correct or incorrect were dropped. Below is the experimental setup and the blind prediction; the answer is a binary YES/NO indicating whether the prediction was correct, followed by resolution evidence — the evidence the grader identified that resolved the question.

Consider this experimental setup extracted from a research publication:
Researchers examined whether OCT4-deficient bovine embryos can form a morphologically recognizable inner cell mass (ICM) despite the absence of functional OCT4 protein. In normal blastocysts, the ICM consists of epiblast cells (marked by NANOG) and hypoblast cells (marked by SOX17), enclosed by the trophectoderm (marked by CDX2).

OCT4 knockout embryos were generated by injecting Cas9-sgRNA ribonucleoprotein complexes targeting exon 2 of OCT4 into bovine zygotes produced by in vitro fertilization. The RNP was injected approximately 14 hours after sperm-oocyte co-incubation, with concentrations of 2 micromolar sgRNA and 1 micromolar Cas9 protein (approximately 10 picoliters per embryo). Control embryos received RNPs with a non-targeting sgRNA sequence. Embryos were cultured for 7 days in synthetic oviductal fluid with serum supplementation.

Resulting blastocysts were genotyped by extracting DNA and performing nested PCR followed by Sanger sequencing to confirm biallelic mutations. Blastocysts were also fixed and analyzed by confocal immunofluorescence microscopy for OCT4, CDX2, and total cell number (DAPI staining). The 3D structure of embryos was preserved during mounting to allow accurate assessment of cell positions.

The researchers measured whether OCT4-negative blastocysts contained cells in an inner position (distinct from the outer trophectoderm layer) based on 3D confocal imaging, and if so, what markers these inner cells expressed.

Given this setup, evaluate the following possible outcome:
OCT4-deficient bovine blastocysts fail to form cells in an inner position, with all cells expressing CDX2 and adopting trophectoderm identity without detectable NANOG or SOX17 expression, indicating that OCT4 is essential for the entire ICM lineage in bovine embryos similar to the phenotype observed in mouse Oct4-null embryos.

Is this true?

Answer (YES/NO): NO